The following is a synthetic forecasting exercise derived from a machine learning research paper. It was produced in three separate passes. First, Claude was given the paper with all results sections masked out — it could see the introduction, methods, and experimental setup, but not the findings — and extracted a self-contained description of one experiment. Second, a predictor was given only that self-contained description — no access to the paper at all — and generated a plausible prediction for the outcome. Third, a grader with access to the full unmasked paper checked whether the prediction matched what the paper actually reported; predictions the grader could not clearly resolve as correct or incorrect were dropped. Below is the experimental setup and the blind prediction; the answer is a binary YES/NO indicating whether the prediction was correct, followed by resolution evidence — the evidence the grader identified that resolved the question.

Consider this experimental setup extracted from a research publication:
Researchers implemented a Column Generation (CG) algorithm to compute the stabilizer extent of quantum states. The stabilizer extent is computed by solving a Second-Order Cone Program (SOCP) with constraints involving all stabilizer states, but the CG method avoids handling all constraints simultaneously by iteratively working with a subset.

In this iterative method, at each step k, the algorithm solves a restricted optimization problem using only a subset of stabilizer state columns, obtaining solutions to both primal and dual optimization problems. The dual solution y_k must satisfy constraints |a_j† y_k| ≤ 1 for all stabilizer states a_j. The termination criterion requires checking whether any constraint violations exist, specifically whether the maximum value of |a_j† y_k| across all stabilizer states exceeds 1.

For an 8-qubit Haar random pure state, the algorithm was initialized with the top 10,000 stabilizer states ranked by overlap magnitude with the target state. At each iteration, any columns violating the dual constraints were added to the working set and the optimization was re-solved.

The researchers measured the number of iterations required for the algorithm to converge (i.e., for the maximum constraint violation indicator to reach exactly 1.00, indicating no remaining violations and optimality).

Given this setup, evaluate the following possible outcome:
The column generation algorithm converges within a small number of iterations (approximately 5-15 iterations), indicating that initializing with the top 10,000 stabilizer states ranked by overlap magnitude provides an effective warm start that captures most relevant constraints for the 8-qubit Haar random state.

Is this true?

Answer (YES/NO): NO